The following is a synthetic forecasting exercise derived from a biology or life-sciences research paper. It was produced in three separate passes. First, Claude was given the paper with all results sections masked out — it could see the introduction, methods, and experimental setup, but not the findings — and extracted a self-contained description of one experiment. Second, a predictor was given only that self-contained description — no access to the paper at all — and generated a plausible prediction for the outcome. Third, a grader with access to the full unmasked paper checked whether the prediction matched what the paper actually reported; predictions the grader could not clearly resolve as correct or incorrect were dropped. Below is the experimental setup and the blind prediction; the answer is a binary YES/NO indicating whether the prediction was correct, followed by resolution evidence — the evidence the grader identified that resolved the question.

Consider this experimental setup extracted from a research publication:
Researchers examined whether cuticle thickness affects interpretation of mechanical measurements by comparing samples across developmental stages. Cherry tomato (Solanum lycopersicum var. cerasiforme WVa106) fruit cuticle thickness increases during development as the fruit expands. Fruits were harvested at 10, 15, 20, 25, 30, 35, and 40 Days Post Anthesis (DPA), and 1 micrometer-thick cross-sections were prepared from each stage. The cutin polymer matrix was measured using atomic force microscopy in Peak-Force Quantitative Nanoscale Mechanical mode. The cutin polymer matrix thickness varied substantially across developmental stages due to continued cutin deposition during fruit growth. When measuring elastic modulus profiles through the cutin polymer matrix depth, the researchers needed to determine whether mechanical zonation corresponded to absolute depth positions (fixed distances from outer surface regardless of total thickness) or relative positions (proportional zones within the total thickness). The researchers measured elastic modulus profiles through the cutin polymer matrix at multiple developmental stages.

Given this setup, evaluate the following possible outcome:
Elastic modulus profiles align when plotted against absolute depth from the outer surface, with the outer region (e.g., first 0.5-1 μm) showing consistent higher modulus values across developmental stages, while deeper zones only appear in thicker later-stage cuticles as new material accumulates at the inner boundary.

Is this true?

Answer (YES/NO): NO